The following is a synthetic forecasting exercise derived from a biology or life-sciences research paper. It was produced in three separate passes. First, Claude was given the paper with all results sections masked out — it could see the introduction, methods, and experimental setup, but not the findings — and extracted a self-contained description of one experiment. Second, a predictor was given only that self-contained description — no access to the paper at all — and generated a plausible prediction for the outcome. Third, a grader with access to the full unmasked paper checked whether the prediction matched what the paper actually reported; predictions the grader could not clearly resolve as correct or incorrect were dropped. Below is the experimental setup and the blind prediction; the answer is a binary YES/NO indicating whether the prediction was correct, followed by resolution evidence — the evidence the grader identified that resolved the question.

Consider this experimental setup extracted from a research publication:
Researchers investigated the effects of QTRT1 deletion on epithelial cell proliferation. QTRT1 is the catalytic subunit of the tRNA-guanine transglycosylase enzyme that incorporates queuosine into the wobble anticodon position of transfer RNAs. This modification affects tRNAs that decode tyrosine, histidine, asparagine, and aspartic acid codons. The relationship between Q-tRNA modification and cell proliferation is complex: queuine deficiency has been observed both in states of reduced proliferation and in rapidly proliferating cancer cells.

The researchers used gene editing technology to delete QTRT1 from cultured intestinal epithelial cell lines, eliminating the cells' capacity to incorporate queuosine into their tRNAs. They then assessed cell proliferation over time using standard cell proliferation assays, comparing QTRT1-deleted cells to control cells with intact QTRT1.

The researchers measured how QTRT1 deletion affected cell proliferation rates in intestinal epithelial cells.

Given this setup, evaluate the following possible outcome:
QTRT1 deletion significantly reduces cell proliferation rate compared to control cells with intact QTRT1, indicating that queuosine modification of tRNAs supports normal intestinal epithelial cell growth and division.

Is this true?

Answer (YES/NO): YES